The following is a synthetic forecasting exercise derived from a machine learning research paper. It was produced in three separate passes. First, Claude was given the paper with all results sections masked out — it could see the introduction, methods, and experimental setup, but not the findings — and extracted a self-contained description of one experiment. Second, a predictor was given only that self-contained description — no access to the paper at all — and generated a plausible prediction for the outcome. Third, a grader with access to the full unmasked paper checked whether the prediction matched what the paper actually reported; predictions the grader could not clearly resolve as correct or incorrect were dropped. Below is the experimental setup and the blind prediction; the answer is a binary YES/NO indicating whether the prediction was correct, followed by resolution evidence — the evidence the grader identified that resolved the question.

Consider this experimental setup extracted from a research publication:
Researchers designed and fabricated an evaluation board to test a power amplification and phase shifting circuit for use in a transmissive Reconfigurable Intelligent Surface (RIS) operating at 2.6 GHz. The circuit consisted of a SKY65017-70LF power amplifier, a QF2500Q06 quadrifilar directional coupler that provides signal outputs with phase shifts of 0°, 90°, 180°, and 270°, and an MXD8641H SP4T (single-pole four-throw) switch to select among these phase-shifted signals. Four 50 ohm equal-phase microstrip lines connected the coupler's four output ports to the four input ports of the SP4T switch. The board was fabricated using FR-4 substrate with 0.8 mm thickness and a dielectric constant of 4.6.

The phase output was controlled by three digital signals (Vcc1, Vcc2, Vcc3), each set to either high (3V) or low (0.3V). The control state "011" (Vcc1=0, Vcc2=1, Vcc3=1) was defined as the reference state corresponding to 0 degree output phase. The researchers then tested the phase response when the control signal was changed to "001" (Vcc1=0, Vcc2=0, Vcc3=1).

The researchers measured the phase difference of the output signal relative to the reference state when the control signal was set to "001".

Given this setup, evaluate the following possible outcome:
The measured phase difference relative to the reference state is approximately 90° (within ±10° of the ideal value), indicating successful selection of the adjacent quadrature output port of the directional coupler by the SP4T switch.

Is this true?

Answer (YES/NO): YES